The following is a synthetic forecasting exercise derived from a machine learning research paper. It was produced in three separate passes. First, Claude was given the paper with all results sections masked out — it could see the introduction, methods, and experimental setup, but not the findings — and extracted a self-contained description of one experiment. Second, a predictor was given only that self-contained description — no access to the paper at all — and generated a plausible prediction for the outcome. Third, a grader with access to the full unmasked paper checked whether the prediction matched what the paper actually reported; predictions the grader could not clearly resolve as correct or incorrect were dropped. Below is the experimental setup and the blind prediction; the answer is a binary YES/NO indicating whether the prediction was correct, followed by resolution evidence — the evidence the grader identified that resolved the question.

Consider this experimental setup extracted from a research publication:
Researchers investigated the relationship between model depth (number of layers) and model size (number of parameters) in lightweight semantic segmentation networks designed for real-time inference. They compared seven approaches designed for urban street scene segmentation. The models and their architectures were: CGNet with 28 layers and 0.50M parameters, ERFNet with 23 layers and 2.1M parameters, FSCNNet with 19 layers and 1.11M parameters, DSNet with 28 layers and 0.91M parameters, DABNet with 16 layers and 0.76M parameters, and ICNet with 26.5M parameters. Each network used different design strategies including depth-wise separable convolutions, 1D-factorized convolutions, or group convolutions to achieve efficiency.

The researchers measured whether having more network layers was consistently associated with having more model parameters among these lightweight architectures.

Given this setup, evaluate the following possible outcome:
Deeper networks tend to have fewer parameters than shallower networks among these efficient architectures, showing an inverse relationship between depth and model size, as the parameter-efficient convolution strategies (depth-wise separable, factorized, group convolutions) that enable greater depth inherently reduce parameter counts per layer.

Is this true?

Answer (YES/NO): NO